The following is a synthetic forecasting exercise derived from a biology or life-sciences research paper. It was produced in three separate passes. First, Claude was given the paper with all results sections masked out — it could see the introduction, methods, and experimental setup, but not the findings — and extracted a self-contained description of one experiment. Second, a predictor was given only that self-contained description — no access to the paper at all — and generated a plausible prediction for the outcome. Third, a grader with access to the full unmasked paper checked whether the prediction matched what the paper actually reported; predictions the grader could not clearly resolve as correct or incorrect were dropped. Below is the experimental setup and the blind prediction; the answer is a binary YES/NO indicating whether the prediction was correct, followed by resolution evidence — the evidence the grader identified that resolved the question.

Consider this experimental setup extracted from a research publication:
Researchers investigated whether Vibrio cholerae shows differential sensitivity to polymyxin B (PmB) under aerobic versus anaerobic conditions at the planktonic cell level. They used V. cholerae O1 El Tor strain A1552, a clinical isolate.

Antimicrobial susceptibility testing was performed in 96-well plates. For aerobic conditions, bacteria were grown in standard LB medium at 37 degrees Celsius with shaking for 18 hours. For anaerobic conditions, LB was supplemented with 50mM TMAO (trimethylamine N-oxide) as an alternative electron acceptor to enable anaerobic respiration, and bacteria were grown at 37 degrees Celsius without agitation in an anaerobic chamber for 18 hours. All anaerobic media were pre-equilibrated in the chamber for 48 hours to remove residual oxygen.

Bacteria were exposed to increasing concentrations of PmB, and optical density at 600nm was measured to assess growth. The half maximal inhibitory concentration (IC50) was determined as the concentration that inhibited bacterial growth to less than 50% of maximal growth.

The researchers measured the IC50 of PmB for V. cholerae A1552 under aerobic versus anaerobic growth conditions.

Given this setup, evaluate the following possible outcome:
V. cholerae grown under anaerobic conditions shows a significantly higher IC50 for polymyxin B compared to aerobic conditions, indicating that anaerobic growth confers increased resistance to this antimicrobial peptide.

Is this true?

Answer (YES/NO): YES